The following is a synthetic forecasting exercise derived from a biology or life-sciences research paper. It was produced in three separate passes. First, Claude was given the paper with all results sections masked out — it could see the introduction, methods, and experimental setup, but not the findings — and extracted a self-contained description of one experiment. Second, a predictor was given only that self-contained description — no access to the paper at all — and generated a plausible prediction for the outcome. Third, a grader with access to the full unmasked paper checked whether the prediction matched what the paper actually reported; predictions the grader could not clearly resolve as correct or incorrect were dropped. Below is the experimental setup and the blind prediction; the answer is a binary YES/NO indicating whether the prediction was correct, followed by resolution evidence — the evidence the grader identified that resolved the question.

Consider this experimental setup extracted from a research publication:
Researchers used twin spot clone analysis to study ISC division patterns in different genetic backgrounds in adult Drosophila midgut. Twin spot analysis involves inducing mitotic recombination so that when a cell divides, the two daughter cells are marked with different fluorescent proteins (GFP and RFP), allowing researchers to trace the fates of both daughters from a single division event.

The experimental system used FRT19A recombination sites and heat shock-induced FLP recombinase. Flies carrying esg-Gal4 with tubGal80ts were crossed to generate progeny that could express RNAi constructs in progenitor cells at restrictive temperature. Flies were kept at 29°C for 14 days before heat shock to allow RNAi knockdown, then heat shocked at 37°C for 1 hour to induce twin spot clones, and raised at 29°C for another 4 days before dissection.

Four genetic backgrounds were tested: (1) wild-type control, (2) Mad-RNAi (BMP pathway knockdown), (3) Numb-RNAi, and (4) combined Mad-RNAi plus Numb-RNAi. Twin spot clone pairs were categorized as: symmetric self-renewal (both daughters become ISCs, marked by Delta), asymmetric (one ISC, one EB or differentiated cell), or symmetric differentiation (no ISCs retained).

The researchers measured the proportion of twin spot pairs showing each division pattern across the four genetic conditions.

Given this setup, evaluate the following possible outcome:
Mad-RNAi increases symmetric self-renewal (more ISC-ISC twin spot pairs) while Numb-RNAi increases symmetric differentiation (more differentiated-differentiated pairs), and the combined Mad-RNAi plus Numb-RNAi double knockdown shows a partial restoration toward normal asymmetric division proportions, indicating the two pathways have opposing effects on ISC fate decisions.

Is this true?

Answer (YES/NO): NO